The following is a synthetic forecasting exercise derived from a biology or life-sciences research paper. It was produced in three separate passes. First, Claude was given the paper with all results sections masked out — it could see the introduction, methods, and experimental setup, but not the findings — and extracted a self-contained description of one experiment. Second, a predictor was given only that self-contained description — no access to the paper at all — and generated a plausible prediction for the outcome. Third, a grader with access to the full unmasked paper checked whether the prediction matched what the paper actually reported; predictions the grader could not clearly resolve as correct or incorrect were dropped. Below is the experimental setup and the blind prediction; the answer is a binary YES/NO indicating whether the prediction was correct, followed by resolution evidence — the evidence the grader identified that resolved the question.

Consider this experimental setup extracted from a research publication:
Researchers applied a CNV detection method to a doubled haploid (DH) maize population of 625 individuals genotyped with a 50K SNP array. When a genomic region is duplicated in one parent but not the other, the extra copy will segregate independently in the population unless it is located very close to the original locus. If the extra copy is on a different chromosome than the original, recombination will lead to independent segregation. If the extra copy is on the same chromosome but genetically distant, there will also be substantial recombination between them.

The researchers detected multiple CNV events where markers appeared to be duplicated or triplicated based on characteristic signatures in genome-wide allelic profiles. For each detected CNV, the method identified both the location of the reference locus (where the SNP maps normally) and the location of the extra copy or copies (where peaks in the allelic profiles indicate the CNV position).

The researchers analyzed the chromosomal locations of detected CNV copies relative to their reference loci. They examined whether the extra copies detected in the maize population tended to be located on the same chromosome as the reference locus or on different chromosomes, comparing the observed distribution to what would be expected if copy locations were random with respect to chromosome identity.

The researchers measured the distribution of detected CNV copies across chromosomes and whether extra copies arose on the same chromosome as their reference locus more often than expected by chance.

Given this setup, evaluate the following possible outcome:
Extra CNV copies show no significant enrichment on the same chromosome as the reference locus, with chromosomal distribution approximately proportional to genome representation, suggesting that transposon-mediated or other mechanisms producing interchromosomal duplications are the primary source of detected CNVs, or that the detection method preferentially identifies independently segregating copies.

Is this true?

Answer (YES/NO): YES